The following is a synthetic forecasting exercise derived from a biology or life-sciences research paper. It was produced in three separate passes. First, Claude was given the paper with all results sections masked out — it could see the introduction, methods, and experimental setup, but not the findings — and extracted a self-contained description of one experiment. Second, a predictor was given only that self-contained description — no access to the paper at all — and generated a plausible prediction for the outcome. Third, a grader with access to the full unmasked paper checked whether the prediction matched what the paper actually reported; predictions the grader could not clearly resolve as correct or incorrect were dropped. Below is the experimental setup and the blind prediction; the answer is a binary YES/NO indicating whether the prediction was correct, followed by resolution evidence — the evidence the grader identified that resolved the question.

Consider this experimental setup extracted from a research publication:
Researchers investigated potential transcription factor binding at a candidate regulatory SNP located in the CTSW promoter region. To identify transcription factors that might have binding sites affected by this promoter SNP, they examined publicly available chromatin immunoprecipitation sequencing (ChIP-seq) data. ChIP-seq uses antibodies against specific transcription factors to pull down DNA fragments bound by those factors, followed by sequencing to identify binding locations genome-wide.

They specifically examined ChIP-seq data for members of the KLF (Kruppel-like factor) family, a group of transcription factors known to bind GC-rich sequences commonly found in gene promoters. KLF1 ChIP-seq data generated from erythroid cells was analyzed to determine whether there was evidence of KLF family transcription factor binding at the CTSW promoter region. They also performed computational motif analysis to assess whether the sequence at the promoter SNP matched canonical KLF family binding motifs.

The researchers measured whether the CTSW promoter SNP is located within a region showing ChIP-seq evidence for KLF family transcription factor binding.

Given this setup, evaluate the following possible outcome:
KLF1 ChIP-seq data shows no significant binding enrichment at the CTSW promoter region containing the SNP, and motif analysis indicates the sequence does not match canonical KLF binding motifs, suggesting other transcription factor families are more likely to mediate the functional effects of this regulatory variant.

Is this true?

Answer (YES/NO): NO